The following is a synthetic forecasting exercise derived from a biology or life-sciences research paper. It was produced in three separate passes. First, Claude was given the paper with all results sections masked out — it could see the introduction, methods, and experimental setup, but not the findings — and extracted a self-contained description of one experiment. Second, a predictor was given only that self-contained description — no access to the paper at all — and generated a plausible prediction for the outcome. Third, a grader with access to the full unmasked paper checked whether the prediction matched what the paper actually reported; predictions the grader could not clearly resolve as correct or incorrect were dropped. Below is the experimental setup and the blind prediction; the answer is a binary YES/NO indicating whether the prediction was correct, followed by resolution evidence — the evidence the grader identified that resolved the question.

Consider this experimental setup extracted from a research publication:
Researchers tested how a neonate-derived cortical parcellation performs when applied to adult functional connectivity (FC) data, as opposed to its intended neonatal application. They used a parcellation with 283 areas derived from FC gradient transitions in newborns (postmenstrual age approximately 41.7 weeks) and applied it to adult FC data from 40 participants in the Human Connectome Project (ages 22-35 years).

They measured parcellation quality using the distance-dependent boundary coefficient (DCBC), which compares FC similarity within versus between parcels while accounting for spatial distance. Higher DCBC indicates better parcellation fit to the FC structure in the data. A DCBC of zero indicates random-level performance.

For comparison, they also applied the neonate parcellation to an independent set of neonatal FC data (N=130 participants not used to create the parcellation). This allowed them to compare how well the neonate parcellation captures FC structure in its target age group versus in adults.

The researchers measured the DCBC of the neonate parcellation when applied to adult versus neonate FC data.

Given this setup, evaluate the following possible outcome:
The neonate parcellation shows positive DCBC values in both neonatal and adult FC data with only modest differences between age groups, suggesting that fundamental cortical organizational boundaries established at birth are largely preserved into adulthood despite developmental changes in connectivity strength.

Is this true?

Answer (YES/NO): NO